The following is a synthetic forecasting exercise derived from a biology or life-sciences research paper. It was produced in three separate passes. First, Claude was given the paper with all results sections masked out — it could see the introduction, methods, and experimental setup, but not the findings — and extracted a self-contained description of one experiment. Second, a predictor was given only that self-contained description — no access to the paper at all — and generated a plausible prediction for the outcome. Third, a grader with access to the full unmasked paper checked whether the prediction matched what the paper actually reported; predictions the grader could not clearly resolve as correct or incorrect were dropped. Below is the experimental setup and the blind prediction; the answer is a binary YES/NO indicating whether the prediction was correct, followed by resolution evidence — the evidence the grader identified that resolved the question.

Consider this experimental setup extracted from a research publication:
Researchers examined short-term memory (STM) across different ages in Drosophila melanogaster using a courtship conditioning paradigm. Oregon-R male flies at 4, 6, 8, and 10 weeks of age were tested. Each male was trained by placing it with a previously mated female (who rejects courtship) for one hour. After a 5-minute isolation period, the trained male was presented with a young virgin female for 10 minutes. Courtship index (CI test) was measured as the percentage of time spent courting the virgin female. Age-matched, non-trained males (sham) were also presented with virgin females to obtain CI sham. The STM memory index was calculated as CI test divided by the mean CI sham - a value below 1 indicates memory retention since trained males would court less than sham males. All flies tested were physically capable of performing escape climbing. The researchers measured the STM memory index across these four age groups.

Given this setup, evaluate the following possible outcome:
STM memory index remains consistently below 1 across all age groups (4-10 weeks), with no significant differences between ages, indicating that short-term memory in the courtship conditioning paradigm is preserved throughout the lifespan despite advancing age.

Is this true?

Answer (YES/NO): YES